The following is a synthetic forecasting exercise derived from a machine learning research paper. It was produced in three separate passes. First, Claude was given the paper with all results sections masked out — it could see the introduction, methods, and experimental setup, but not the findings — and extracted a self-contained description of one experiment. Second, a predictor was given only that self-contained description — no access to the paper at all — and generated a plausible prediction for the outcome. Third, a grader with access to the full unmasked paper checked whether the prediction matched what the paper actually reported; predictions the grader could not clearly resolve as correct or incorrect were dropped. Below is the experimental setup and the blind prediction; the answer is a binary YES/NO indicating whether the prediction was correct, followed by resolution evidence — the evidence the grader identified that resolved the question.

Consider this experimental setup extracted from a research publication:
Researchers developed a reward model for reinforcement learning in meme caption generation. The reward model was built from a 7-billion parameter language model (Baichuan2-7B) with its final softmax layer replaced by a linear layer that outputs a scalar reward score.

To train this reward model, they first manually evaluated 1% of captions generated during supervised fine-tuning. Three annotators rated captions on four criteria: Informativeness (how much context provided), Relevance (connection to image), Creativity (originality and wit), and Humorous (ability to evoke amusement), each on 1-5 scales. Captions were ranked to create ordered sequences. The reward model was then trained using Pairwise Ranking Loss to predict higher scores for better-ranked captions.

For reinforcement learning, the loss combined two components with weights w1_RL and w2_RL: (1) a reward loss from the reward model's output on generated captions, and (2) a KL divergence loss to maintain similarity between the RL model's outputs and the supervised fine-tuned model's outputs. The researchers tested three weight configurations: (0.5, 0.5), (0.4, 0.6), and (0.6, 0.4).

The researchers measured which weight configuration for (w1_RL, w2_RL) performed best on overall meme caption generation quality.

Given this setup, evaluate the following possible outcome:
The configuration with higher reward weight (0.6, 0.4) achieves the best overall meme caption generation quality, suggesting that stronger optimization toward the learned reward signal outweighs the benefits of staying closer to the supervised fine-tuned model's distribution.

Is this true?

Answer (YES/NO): NO